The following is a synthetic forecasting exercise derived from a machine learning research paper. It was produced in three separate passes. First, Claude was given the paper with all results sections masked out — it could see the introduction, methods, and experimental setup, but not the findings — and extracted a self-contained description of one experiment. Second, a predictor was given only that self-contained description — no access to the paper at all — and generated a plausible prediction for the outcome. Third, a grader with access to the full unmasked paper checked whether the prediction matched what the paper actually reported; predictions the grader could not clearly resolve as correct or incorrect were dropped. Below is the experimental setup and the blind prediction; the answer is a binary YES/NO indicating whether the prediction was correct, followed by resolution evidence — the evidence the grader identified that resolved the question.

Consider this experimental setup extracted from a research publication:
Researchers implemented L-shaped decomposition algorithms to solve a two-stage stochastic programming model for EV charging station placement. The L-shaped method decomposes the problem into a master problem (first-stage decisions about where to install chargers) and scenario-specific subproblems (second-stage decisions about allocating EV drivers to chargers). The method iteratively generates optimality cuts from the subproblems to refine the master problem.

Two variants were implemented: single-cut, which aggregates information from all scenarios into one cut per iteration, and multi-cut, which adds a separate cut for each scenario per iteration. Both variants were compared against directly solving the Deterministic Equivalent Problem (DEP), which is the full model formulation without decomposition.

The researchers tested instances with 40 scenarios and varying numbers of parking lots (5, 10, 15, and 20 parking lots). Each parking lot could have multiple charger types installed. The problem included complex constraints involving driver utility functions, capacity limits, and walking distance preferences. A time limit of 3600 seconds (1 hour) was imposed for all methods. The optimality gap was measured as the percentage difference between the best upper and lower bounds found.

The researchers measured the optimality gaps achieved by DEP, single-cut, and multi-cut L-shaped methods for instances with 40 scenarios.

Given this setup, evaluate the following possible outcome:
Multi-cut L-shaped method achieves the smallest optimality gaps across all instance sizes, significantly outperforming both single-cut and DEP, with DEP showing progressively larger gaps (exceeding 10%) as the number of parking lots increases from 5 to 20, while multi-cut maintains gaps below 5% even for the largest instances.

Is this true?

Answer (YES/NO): NO